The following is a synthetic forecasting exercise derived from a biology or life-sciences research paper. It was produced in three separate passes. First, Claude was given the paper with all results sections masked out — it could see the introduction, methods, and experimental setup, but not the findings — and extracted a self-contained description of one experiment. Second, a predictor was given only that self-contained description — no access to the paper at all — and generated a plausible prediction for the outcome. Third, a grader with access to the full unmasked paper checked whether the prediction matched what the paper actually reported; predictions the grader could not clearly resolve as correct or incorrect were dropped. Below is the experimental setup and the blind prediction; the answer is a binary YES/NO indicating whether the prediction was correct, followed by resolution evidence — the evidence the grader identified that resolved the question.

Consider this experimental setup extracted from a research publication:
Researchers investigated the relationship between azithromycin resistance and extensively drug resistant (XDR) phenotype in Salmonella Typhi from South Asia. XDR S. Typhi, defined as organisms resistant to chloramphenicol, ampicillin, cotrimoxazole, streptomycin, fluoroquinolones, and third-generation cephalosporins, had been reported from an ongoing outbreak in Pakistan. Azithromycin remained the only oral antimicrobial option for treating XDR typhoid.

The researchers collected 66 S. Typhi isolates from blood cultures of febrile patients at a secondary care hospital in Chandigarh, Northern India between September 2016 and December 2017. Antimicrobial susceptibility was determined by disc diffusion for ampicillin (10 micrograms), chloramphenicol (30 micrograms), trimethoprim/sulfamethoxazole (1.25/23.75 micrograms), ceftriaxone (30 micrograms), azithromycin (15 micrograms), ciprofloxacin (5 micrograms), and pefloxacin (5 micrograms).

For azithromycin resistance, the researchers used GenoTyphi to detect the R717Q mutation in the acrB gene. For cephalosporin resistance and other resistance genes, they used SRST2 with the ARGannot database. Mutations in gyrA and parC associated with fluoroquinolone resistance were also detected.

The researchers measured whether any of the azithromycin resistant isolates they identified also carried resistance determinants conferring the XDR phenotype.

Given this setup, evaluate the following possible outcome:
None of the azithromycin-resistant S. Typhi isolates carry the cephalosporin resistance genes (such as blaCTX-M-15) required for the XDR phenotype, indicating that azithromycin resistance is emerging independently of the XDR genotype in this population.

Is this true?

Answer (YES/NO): YES